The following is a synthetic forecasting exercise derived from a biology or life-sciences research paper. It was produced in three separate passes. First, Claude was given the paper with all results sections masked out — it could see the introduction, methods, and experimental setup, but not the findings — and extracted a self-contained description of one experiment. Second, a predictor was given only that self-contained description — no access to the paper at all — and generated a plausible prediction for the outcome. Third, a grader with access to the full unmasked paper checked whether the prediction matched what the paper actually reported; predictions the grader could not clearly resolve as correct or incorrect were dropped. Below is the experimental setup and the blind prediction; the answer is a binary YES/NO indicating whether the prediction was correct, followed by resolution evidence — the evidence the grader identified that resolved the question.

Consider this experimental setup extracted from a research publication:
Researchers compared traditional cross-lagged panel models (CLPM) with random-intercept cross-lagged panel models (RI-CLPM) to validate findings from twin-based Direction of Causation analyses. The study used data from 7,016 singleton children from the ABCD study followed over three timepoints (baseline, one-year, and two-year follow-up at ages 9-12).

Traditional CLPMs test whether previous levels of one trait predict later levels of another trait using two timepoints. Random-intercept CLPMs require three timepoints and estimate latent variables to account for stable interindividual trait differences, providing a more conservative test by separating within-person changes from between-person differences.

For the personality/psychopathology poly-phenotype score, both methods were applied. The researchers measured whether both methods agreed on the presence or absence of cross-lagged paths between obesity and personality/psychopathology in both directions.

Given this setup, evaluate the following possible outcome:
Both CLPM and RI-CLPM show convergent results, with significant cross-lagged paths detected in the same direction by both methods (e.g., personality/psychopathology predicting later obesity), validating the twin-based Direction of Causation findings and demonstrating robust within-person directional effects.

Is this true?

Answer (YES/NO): NO